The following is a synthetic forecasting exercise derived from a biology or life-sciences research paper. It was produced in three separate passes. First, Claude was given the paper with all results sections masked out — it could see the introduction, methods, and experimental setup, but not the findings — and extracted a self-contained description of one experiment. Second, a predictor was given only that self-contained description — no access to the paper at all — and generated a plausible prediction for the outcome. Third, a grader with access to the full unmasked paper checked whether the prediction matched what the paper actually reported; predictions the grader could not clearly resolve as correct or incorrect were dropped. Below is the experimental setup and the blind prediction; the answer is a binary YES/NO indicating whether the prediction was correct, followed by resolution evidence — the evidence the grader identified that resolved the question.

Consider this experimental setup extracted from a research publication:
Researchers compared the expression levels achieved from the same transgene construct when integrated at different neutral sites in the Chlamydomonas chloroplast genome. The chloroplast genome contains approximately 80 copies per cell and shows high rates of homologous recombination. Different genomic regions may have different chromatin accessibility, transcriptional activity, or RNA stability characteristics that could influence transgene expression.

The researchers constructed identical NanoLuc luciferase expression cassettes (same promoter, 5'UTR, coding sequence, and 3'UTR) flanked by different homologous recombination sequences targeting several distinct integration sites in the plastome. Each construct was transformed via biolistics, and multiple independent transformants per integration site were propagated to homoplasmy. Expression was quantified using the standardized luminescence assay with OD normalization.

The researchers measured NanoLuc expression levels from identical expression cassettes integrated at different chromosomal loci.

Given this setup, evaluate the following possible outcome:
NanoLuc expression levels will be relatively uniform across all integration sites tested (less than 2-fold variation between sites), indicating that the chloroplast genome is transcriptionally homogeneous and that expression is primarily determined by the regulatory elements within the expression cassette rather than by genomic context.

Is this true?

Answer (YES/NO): NO